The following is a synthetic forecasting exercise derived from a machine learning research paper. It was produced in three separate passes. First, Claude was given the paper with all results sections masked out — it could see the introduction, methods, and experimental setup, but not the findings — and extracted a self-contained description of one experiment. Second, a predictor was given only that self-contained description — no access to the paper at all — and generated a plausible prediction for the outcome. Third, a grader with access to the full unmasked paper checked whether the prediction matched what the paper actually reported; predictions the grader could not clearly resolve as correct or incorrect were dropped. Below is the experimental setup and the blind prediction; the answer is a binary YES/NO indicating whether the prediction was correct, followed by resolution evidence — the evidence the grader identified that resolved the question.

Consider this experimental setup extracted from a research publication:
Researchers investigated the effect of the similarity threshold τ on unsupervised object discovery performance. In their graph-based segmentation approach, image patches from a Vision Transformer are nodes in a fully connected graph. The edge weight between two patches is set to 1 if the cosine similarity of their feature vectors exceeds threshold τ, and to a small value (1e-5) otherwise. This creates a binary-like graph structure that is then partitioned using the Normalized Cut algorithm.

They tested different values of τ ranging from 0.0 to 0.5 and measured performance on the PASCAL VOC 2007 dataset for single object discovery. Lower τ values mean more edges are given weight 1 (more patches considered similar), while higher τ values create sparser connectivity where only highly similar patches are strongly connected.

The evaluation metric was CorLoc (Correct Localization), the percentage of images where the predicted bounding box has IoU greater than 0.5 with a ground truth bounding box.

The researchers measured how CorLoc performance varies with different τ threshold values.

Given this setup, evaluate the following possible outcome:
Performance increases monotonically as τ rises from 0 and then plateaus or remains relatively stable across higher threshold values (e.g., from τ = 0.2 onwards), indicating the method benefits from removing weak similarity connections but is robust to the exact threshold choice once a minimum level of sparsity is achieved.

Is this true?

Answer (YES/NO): NO